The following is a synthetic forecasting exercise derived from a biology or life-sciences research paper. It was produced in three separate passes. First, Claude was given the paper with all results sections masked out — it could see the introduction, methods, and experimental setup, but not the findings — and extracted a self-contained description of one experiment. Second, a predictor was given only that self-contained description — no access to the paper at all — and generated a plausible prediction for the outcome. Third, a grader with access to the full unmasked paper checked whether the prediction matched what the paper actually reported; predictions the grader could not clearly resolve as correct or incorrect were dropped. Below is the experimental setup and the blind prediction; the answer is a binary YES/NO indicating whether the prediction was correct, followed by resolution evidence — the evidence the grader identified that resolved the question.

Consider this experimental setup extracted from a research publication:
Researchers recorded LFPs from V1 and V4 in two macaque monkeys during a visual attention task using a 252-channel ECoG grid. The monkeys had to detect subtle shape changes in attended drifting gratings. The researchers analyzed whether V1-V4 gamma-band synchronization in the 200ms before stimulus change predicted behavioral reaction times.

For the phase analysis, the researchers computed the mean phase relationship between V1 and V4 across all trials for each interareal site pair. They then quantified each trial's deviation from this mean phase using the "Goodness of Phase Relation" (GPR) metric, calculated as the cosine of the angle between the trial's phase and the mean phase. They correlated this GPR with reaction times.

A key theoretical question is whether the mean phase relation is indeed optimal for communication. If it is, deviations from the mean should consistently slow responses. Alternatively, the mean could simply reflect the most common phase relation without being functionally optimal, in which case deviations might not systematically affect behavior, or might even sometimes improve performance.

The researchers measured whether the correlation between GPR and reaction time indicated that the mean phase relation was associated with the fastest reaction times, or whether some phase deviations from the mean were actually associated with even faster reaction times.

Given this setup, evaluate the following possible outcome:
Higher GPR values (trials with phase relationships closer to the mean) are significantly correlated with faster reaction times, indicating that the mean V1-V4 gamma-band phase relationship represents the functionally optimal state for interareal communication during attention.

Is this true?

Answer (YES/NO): YES